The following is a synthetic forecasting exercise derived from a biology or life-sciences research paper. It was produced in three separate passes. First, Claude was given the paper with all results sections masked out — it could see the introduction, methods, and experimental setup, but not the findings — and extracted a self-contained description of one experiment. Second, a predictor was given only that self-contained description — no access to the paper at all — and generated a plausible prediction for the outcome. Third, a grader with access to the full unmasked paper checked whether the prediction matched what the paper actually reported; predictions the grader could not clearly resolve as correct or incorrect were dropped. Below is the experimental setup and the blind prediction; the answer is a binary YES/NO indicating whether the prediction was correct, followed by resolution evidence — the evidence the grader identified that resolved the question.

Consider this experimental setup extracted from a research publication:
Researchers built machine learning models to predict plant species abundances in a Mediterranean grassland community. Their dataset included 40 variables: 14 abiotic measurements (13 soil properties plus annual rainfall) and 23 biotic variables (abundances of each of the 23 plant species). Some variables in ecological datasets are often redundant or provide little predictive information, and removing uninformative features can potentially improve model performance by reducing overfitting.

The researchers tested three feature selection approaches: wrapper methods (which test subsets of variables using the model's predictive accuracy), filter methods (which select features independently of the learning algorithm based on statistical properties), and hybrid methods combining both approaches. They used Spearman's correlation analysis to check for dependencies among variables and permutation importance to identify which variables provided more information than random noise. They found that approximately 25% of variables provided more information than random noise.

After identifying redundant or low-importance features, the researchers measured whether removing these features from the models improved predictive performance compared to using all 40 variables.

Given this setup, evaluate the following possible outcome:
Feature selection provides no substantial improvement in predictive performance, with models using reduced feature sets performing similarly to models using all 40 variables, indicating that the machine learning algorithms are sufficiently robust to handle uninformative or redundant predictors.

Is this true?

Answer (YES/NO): YES